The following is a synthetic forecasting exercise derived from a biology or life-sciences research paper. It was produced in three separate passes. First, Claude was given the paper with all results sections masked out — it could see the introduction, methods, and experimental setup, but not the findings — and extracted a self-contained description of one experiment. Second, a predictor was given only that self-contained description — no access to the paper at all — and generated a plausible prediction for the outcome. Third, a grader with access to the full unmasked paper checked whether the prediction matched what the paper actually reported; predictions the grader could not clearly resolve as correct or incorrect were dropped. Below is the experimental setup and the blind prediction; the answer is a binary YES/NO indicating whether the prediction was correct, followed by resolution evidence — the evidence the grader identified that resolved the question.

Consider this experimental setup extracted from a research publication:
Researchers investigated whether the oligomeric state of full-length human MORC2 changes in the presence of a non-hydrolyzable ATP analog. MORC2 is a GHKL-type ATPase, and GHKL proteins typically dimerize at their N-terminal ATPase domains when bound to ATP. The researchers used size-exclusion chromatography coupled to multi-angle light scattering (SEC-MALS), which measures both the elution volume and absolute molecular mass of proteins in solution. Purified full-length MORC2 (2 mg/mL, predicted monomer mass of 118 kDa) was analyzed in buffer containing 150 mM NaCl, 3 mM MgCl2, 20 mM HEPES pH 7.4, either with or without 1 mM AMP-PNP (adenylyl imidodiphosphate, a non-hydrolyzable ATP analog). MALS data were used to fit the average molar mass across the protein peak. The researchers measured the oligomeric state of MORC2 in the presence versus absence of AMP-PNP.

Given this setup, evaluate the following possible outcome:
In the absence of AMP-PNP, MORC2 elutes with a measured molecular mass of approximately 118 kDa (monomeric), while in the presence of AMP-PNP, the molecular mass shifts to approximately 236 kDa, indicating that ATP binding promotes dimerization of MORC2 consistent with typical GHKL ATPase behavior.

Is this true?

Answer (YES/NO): NO